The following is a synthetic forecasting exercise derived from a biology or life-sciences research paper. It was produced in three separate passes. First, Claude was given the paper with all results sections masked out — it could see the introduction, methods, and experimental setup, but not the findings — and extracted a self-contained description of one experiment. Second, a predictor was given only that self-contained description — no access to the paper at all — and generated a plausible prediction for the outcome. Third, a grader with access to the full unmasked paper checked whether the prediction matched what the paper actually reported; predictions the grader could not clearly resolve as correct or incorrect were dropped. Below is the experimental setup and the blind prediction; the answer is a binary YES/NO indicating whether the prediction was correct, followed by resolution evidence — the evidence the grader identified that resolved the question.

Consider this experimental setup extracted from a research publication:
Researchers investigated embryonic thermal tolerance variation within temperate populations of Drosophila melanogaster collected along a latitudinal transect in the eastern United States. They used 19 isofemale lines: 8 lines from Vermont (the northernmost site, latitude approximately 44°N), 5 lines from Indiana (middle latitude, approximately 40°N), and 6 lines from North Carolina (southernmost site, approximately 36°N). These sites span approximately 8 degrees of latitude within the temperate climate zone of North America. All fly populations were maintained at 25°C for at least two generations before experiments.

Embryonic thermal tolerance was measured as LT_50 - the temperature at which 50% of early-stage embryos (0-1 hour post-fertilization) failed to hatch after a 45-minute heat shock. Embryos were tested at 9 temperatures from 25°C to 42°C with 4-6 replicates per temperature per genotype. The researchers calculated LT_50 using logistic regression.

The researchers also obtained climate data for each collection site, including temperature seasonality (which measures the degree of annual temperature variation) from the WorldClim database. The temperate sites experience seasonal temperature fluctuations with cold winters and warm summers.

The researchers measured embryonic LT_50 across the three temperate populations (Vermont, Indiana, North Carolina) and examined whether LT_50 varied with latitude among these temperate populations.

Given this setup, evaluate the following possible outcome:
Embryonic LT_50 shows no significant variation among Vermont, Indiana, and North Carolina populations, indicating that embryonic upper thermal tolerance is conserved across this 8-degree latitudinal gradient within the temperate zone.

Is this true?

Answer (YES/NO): YES